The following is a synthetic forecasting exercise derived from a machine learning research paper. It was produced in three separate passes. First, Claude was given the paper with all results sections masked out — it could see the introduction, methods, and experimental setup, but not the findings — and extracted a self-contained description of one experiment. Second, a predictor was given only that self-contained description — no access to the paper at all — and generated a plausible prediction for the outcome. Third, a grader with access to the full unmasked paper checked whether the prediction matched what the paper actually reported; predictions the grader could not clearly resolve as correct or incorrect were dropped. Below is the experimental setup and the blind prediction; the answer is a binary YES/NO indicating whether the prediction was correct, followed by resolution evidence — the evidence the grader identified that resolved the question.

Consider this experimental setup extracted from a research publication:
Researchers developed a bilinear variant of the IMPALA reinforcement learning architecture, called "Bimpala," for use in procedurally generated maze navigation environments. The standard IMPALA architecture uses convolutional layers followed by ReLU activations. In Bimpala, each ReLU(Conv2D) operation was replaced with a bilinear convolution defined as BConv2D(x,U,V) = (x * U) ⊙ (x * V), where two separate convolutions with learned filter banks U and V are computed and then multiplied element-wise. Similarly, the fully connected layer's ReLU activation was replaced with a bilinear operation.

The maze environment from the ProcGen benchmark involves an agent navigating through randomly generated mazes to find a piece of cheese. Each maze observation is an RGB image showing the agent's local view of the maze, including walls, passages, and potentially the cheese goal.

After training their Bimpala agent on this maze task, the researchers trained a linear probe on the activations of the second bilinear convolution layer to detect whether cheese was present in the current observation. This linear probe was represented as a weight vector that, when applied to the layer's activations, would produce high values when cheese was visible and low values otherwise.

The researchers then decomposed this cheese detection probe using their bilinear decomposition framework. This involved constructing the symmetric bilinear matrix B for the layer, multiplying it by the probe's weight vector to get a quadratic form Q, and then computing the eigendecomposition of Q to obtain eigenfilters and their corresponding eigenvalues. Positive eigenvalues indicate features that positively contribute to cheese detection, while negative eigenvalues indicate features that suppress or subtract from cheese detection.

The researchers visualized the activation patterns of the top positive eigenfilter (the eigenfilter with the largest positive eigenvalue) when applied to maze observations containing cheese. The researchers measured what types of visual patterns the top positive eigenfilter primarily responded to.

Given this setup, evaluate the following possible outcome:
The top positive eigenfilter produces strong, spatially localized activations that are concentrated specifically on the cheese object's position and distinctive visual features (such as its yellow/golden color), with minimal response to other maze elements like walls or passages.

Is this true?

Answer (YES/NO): NO